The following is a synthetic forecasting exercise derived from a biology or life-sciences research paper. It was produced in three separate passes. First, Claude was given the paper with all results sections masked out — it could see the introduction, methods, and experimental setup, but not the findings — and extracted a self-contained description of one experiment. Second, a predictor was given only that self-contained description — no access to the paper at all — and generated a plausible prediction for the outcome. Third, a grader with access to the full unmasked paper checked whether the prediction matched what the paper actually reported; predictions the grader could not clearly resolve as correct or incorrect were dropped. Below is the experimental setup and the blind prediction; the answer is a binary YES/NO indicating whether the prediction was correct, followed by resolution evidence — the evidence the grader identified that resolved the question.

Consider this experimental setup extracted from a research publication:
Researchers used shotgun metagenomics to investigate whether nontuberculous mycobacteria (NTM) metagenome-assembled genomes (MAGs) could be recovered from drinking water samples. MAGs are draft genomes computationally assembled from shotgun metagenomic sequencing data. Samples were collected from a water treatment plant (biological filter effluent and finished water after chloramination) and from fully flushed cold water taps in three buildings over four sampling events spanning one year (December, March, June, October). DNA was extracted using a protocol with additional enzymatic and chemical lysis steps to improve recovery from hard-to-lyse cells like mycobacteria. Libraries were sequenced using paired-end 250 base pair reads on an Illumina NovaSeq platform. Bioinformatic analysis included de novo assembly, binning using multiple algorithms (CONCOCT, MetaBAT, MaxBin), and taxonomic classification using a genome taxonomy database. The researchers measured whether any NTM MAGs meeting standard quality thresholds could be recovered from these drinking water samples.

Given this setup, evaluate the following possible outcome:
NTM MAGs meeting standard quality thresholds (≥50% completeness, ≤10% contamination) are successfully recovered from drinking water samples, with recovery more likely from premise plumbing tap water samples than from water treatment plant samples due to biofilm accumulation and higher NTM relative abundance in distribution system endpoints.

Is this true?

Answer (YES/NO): YES